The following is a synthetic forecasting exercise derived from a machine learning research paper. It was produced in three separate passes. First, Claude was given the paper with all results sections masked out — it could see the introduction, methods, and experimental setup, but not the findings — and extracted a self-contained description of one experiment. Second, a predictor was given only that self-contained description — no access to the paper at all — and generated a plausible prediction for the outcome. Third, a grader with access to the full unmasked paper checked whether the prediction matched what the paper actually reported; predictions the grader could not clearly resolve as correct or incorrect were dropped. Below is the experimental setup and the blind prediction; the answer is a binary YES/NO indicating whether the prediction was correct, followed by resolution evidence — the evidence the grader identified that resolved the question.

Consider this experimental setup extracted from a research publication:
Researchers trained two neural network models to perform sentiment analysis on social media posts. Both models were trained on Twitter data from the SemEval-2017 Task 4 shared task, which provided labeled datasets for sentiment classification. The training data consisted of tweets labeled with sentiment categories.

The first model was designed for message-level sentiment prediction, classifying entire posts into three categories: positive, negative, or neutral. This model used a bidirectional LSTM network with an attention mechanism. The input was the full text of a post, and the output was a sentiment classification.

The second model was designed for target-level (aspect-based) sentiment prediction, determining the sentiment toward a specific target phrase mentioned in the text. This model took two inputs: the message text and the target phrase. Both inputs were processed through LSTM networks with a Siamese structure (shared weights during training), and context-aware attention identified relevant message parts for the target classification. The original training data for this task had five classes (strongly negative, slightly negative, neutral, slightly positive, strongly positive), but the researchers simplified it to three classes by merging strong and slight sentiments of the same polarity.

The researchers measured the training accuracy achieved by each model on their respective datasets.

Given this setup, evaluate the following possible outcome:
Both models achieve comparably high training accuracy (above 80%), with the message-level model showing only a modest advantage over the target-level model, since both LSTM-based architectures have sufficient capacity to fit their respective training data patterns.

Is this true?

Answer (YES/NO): NO